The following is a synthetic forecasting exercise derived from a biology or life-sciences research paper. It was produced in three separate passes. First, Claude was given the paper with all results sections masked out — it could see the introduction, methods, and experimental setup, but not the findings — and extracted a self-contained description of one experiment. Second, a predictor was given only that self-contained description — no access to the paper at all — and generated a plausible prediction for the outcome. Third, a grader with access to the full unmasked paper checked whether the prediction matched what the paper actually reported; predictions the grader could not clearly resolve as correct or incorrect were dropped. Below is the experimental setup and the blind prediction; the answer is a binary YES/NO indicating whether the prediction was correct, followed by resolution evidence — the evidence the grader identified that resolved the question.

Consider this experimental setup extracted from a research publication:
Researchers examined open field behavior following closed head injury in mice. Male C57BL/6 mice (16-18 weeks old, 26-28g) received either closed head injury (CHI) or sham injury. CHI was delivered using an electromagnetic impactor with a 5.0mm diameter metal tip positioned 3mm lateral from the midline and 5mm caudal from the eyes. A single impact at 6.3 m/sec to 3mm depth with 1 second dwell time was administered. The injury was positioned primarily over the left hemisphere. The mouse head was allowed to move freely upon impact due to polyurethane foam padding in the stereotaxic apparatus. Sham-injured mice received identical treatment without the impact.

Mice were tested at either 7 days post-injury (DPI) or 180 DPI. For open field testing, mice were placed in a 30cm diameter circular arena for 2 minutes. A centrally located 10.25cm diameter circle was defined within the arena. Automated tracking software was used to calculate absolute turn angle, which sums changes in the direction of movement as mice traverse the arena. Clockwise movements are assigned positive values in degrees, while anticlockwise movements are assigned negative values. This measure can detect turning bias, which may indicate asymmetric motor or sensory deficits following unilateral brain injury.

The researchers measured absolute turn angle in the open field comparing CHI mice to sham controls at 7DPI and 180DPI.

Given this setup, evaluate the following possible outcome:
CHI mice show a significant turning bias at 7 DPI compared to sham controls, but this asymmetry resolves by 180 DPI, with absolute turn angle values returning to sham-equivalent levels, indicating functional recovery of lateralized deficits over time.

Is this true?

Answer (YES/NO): NO